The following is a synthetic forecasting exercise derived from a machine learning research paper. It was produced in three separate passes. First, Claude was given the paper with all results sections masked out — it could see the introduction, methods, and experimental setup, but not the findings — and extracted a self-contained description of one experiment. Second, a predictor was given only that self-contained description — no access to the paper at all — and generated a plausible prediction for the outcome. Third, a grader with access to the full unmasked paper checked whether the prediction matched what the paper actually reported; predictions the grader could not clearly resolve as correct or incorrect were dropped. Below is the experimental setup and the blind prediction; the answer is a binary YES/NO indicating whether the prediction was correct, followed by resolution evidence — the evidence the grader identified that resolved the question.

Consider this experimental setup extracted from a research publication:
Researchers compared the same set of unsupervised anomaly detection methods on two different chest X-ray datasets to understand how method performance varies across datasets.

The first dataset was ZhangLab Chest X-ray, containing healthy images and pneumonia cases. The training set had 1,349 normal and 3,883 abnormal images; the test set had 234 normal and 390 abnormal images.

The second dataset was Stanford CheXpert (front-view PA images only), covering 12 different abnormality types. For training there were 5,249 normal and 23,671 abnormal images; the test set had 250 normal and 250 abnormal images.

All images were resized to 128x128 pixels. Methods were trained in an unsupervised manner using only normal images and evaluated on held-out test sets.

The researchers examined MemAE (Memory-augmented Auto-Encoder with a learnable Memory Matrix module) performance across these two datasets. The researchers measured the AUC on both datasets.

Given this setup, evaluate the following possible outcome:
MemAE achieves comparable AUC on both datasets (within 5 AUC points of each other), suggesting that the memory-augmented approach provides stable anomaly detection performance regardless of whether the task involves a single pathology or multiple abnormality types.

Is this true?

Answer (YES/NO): NO